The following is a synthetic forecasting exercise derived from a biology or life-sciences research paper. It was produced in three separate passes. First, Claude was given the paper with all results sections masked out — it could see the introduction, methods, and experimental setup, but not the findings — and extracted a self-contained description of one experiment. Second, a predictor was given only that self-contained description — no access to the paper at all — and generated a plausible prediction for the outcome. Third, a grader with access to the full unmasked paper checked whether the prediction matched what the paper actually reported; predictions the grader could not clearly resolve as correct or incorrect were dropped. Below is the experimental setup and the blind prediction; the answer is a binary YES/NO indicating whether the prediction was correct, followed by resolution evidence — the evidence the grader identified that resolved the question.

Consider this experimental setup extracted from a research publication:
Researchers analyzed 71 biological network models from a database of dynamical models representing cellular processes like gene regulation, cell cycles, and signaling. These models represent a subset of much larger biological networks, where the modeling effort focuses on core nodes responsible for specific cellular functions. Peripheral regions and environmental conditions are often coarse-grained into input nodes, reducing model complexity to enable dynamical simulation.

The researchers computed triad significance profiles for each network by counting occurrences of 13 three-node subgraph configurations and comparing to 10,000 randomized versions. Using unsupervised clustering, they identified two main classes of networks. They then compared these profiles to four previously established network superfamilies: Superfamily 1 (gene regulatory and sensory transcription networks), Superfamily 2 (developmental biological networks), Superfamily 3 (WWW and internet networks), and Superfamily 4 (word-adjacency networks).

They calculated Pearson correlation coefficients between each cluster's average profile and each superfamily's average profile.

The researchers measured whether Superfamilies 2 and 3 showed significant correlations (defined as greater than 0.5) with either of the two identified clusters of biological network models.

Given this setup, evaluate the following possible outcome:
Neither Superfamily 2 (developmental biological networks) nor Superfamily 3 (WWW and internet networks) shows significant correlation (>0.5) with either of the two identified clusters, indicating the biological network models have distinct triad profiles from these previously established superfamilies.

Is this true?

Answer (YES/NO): YES